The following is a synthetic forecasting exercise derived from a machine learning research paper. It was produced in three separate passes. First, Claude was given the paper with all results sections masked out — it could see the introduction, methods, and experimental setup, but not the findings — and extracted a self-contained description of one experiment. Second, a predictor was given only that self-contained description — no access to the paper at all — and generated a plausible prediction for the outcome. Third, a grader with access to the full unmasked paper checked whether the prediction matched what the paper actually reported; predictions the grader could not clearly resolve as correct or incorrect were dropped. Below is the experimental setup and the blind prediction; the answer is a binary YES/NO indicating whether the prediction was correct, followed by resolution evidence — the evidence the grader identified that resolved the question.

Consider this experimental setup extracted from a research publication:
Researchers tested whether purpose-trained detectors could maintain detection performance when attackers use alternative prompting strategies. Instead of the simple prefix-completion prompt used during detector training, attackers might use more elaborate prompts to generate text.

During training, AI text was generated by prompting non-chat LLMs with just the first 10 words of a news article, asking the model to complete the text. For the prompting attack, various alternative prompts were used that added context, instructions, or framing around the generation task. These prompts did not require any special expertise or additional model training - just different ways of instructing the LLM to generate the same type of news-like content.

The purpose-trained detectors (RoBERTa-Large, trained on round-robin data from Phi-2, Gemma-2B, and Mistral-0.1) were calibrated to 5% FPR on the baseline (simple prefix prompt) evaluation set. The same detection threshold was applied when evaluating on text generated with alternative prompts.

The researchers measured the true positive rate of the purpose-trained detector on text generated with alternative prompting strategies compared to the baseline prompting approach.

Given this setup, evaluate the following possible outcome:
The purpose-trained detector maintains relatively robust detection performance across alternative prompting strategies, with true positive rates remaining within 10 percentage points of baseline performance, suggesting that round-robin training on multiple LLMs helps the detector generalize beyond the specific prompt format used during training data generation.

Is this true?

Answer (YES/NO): NO